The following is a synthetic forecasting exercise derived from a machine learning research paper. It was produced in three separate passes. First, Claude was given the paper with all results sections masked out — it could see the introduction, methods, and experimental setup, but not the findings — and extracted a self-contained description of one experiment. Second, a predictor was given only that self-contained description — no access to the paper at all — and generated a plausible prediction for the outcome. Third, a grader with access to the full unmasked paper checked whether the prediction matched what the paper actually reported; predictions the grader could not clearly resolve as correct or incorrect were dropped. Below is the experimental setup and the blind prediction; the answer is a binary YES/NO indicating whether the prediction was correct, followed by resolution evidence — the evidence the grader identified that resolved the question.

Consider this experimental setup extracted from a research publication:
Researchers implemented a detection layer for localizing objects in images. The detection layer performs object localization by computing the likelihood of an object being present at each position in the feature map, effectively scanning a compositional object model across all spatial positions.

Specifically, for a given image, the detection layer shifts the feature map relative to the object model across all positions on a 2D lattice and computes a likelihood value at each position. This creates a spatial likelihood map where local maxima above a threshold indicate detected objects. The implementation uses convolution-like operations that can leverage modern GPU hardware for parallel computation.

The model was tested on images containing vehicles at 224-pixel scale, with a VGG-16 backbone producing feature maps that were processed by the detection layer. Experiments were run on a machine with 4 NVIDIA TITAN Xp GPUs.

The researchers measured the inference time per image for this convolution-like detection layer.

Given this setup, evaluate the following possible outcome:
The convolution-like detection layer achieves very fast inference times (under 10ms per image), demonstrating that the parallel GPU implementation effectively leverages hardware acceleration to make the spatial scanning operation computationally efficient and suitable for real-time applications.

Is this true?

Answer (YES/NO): NO